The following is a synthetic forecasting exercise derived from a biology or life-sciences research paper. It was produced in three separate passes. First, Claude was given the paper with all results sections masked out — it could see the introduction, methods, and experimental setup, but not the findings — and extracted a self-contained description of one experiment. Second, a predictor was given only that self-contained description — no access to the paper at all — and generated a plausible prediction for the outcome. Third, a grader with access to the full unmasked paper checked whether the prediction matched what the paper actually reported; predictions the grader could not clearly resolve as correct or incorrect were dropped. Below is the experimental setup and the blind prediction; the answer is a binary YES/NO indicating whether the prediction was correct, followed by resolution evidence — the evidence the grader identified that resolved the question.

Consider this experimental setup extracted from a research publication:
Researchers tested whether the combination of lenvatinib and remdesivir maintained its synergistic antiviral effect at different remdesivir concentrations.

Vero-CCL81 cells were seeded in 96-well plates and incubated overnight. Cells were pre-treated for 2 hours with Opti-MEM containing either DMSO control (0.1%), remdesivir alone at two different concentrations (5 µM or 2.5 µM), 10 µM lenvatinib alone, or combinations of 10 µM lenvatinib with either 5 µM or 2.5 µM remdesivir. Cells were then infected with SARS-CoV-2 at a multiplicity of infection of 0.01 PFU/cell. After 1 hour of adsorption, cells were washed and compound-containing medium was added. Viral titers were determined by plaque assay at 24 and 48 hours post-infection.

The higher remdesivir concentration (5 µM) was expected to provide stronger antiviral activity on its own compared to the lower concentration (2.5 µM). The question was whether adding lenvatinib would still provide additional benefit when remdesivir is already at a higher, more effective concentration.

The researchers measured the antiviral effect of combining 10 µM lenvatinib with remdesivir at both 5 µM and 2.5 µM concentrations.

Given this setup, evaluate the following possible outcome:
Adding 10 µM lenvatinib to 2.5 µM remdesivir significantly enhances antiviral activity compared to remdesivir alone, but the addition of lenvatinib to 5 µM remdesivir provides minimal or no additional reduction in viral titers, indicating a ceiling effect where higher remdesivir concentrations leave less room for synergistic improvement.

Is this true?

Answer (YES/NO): NO